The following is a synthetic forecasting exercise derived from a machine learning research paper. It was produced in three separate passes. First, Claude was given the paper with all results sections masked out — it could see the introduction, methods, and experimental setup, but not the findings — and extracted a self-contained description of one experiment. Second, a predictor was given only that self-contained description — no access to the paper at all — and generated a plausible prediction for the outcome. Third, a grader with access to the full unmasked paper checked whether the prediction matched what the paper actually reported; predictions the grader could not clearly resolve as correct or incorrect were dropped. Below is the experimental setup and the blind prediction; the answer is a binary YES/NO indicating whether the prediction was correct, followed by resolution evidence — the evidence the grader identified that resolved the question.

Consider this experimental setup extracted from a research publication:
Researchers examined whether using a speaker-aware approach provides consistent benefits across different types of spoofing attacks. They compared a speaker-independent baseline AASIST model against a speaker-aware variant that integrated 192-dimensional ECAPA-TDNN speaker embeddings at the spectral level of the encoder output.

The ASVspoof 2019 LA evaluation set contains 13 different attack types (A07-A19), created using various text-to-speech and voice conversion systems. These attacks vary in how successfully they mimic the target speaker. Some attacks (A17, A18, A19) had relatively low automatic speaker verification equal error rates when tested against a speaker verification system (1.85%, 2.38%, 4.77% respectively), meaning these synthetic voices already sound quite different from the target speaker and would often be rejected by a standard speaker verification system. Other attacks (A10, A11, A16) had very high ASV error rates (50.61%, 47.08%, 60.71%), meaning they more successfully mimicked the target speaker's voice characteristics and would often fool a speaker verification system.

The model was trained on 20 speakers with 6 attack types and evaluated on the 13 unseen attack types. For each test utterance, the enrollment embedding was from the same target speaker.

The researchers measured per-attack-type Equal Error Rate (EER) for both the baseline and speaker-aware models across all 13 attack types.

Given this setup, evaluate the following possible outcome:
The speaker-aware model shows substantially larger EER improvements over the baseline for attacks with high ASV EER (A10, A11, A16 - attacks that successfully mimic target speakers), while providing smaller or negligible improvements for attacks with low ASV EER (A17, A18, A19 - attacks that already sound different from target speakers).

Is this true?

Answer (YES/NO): NO